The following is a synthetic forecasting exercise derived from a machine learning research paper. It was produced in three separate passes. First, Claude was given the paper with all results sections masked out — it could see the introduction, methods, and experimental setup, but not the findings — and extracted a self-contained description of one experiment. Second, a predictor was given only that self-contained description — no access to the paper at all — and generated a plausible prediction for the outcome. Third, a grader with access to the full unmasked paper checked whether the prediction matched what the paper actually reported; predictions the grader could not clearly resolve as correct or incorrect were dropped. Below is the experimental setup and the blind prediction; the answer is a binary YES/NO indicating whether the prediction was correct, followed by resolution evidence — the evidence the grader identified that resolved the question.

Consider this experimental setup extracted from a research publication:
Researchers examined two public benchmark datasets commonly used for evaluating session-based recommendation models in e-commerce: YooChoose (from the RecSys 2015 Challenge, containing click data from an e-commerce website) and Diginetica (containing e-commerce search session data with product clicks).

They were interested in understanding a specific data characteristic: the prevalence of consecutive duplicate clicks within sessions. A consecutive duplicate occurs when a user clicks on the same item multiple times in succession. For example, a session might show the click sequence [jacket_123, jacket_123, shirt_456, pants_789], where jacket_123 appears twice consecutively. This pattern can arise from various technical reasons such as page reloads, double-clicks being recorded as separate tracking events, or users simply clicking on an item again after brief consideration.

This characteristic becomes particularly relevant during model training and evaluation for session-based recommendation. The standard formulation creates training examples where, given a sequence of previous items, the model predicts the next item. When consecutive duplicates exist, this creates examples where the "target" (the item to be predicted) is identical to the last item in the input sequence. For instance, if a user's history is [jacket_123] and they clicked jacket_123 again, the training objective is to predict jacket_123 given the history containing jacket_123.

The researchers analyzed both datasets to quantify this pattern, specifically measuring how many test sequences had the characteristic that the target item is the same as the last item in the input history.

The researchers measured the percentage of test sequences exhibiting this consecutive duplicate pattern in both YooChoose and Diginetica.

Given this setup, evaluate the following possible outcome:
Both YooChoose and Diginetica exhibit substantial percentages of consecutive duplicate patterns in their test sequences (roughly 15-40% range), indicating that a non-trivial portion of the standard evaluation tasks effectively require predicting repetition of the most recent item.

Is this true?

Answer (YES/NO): NO